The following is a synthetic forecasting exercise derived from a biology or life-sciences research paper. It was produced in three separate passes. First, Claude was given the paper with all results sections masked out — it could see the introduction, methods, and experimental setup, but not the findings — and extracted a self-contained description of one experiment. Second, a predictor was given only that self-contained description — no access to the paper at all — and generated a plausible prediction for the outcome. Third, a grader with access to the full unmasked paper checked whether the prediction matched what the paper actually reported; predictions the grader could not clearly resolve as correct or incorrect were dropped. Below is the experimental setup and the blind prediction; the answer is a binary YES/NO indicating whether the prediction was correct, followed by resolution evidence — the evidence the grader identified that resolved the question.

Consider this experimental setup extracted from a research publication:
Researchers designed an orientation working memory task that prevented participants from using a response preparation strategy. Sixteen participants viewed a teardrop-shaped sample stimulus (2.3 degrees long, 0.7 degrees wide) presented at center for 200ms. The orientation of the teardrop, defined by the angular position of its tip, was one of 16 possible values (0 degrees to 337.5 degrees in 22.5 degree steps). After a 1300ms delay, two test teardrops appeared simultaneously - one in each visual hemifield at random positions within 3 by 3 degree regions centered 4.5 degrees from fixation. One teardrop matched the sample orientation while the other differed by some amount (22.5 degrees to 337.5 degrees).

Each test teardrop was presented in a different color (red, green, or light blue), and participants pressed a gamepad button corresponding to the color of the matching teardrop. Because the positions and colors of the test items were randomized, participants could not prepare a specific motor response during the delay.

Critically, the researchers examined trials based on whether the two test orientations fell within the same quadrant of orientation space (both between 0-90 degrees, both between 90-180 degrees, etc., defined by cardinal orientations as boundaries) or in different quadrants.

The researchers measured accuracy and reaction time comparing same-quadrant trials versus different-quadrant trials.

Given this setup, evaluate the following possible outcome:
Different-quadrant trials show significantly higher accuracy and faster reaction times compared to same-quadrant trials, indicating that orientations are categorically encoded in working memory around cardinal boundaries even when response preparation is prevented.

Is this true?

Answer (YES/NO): YES